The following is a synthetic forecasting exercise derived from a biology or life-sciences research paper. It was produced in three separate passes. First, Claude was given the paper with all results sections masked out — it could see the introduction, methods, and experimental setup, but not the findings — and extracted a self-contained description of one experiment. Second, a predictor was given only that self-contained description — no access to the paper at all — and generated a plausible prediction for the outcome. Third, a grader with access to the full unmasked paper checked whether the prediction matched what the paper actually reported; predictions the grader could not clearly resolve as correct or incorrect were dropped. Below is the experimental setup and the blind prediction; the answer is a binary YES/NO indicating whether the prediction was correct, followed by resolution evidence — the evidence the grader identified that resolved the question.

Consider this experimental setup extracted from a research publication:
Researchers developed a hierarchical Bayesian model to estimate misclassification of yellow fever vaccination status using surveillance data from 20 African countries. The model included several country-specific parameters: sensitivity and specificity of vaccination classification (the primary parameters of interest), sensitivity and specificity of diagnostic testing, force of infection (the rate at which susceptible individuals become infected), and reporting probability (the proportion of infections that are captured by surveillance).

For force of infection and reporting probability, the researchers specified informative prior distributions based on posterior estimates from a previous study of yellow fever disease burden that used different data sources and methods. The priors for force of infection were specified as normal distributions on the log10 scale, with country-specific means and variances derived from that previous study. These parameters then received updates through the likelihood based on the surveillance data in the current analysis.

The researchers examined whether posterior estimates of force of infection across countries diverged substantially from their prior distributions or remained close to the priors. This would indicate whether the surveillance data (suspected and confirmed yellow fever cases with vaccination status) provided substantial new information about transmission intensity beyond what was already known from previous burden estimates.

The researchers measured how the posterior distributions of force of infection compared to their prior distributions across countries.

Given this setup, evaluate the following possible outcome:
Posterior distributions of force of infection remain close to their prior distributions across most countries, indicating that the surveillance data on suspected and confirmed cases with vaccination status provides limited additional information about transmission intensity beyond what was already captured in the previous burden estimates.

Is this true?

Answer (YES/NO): YES